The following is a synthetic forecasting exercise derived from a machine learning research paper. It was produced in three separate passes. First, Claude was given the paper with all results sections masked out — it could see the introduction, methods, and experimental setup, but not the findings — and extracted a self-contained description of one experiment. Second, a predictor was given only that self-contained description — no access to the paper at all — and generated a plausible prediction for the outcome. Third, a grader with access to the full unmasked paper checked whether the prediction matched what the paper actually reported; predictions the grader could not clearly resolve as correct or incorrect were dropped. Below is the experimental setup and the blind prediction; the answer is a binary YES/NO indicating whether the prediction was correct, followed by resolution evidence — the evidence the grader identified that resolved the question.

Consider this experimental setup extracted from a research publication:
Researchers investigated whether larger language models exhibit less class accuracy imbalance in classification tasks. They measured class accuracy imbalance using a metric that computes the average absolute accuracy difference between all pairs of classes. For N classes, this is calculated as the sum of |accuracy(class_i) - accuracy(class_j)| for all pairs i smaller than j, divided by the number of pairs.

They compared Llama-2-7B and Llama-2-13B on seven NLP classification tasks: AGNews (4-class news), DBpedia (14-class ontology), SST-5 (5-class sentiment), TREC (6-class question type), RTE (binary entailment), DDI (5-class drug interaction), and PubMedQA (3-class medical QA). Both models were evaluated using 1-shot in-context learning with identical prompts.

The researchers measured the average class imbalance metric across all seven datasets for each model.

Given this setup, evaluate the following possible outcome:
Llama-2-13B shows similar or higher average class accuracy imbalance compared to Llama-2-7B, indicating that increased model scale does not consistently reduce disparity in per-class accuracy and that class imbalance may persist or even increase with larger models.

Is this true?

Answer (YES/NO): YES